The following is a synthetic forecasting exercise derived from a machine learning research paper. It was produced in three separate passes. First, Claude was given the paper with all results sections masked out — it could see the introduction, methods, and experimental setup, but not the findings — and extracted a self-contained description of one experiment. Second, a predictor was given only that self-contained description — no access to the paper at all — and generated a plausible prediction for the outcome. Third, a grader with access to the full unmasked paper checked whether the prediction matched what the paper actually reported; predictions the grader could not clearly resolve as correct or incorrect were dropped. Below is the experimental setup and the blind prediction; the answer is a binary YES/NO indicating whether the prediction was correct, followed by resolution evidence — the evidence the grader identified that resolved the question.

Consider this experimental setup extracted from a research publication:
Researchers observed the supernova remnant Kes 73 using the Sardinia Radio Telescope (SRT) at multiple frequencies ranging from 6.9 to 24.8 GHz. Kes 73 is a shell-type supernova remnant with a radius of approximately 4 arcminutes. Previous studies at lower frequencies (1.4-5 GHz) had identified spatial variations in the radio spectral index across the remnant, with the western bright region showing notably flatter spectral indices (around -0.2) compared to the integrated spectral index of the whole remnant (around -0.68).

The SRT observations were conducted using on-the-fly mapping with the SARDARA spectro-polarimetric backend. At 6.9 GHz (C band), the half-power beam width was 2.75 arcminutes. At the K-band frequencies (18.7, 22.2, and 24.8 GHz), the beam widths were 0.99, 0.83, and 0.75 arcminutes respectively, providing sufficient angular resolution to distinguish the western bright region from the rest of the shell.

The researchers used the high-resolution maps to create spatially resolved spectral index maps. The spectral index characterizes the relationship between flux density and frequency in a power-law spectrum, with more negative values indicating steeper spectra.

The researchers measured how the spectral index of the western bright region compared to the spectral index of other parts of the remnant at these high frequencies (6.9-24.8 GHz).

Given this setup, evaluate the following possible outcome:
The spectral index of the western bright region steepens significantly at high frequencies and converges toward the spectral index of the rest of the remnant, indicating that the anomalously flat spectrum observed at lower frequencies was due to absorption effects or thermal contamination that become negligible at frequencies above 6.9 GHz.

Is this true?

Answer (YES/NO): NO